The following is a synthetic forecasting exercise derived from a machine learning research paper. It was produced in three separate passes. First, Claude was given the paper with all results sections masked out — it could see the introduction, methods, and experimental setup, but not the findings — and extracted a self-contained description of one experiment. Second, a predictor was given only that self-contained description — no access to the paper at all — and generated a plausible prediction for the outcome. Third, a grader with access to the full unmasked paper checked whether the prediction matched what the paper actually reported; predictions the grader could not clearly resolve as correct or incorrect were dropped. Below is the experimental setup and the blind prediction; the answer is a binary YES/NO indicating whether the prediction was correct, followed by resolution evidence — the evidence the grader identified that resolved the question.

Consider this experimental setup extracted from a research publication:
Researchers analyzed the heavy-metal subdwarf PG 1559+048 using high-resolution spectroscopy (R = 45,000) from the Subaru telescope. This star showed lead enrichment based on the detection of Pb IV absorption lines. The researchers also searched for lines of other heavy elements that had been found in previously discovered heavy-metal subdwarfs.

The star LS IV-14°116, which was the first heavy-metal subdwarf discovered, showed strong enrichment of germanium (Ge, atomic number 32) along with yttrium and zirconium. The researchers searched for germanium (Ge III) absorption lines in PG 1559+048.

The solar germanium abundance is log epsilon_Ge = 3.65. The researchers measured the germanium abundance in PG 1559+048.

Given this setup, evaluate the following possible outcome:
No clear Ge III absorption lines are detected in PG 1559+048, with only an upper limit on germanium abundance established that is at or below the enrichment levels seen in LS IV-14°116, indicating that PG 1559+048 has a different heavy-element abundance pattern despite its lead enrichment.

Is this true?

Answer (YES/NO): NO